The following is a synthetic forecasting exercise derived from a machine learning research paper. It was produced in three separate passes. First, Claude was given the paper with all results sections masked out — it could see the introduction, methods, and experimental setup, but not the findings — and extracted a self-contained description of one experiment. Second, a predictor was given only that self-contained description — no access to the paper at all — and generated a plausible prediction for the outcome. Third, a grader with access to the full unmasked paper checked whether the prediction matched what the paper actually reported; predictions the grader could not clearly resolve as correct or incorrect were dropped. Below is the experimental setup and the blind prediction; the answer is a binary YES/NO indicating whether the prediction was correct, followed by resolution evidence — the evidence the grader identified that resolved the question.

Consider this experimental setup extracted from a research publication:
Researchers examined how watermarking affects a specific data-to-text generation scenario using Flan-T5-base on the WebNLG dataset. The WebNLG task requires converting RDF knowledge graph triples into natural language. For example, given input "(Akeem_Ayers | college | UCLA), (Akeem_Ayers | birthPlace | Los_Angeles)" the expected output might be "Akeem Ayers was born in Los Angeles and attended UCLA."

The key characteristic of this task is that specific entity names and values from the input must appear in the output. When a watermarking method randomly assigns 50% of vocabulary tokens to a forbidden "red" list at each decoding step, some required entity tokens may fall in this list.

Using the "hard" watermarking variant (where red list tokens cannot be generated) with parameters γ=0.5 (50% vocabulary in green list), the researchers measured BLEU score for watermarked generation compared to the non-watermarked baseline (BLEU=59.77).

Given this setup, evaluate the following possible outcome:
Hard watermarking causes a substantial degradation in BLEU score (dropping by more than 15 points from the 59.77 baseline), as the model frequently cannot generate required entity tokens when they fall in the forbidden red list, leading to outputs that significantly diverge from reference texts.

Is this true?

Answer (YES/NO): YES